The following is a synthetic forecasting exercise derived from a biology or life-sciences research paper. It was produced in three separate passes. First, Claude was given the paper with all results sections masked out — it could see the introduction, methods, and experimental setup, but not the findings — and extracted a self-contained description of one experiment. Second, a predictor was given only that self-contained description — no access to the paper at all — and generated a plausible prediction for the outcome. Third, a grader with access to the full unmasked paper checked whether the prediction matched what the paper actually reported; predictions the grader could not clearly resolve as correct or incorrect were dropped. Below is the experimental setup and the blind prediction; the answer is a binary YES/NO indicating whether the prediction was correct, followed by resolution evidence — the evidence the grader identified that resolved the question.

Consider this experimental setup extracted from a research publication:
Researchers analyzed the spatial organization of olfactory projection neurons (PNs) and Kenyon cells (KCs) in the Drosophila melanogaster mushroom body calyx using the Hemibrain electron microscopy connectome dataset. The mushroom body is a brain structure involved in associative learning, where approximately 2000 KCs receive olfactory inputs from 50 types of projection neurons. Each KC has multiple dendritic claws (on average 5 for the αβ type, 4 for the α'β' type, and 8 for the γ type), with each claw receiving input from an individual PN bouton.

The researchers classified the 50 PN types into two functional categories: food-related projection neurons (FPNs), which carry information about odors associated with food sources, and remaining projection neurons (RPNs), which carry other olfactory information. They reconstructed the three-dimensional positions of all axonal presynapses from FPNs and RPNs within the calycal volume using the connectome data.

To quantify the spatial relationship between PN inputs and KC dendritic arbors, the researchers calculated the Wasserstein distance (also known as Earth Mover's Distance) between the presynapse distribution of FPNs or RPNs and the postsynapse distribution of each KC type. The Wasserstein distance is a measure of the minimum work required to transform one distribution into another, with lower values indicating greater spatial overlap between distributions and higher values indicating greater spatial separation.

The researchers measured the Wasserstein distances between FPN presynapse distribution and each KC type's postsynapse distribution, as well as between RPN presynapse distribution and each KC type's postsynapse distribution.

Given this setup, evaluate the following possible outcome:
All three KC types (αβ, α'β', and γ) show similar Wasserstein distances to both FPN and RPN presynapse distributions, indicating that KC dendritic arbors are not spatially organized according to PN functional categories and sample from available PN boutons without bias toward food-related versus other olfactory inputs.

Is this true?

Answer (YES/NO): NO